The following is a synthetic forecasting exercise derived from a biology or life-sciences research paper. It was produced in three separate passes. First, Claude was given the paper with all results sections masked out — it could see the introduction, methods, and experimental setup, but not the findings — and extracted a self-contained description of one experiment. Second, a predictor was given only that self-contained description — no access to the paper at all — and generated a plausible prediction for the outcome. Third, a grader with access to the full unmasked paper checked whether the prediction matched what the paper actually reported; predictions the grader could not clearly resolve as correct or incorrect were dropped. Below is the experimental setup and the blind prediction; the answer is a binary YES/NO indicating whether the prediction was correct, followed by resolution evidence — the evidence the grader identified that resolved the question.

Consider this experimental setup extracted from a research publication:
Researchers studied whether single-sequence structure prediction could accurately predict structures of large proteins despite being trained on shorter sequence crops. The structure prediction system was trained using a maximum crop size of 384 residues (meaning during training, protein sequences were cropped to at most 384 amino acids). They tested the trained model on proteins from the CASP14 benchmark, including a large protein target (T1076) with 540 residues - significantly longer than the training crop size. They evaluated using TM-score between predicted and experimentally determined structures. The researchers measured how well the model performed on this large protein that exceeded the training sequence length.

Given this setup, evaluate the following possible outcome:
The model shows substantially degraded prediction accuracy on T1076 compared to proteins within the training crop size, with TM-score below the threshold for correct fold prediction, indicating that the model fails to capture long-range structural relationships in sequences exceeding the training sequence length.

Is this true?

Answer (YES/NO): NO